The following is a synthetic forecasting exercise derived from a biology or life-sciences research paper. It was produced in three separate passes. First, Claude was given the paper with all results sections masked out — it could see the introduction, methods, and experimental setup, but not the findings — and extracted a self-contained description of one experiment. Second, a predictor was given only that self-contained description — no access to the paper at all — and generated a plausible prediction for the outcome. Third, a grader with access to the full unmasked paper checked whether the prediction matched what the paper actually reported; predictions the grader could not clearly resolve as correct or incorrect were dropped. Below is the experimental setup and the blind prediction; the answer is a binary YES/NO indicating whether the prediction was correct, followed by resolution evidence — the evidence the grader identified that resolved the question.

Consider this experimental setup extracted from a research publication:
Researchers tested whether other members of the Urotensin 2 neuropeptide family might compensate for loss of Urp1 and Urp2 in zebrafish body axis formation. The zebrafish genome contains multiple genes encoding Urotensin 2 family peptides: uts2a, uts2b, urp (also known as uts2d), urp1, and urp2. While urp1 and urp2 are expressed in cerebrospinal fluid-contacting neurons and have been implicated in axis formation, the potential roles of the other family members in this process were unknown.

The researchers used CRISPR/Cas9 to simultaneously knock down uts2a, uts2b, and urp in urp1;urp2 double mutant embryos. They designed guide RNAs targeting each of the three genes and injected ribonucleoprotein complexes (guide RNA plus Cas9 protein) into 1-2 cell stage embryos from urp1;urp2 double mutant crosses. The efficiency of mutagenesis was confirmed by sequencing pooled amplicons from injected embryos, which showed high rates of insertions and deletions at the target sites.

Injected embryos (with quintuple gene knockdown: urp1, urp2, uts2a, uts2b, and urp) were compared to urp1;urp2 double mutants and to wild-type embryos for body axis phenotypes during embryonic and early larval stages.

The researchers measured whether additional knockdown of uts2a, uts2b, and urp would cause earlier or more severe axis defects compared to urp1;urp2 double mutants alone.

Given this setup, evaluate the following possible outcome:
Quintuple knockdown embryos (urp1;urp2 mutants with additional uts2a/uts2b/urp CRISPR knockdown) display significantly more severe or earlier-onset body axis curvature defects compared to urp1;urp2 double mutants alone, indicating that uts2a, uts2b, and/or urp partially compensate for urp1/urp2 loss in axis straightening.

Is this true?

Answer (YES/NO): NO